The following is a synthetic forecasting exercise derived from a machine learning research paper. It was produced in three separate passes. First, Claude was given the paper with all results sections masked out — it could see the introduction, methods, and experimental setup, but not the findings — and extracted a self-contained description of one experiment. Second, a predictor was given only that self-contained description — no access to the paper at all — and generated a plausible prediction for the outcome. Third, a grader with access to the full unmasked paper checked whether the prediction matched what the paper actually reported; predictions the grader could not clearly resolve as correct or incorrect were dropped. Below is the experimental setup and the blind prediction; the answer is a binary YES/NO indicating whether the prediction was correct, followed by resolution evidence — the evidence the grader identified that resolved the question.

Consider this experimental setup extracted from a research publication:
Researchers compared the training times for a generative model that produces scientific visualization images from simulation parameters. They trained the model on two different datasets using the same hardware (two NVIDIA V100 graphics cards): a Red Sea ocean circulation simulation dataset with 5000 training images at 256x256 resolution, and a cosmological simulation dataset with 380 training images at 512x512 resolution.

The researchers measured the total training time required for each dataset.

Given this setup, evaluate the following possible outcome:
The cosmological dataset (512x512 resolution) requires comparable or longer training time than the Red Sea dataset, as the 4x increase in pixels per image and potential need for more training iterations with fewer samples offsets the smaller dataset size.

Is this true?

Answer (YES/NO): NO